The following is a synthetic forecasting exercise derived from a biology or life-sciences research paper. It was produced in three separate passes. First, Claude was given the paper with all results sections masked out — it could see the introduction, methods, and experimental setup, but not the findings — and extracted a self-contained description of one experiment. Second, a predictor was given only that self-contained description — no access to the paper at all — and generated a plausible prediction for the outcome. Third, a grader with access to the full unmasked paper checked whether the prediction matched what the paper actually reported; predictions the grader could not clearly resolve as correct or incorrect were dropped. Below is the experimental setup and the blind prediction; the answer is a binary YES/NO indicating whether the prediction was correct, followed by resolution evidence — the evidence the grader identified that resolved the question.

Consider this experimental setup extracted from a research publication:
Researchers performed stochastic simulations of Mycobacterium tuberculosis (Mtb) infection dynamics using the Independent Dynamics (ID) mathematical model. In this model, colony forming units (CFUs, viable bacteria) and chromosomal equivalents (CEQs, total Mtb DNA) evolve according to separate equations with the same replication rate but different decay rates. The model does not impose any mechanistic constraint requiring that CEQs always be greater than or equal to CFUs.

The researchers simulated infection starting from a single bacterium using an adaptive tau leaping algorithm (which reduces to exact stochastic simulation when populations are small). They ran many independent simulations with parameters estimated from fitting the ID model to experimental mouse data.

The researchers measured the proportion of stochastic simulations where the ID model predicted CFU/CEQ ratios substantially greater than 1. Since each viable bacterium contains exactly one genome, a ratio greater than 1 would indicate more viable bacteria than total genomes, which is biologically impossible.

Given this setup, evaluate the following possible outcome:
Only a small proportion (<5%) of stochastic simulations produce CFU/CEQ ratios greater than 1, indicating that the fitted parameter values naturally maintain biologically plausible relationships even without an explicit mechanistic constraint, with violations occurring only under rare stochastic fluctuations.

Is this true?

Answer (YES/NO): NO